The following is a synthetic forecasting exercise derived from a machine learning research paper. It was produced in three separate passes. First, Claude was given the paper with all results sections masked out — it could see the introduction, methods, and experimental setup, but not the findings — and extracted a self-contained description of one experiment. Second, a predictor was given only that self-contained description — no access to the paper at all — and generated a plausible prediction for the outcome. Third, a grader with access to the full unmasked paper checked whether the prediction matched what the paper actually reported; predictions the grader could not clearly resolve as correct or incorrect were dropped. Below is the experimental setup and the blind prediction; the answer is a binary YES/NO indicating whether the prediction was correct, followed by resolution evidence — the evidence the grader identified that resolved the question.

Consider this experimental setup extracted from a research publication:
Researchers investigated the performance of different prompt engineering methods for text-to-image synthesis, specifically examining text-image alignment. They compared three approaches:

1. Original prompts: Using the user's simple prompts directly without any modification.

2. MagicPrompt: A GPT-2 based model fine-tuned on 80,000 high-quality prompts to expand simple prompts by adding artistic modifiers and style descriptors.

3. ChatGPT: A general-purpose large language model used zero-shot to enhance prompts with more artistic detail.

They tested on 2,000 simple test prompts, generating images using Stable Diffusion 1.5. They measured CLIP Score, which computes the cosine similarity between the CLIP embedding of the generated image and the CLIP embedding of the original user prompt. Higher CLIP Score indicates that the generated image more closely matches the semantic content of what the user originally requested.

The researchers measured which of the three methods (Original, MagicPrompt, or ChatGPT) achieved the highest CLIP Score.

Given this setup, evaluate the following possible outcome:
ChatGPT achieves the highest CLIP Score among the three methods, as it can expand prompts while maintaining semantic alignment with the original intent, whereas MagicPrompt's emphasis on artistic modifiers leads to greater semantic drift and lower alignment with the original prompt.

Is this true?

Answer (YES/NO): NO